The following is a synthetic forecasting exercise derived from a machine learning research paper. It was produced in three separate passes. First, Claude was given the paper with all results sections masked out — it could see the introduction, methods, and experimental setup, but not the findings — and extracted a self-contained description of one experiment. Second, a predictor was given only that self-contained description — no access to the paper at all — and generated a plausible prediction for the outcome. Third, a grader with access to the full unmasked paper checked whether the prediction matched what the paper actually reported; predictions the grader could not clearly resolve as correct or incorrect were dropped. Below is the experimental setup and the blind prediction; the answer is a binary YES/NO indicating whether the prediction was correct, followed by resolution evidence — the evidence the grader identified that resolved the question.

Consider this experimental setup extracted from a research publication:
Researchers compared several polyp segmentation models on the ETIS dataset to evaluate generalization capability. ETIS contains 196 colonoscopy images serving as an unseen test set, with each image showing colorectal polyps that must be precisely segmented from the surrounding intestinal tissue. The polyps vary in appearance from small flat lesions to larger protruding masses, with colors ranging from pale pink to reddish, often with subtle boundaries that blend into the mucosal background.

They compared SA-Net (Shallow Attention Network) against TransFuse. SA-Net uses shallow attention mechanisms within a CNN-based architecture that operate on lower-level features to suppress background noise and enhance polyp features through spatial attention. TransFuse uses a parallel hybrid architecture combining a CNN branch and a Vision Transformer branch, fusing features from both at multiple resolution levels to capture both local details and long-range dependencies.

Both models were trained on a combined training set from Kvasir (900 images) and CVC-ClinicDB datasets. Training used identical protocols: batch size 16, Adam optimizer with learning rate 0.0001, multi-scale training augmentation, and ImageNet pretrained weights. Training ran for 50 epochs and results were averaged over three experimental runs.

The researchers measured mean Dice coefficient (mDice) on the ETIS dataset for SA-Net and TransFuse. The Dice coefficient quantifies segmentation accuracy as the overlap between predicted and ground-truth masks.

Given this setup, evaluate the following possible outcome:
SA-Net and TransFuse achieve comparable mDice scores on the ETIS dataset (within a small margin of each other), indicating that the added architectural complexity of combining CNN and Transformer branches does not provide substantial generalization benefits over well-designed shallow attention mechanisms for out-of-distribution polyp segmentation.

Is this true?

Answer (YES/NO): YES